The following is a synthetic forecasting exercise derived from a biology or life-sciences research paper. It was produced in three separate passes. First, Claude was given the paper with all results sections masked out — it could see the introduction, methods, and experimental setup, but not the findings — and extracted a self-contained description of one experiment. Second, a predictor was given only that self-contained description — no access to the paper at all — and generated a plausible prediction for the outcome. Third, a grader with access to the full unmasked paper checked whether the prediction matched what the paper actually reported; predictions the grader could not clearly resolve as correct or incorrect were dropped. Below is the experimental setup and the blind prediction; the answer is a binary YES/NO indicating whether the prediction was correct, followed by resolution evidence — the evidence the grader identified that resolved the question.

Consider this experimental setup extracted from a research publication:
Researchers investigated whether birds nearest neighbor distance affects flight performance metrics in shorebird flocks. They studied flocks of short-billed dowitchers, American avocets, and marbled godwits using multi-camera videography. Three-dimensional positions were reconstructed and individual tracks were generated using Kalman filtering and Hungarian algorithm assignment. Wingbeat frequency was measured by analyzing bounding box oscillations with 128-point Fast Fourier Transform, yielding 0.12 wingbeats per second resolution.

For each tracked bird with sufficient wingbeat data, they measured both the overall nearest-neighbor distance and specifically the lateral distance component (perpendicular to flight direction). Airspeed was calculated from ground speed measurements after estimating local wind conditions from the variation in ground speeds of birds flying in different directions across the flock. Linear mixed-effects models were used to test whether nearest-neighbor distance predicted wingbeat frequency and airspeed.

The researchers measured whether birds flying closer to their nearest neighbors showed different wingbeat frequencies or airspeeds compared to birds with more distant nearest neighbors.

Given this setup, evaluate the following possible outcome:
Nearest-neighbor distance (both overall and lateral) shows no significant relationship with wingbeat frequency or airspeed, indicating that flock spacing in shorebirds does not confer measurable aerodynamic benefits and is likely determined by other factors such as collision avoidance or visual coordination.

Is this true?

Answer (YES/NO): NO